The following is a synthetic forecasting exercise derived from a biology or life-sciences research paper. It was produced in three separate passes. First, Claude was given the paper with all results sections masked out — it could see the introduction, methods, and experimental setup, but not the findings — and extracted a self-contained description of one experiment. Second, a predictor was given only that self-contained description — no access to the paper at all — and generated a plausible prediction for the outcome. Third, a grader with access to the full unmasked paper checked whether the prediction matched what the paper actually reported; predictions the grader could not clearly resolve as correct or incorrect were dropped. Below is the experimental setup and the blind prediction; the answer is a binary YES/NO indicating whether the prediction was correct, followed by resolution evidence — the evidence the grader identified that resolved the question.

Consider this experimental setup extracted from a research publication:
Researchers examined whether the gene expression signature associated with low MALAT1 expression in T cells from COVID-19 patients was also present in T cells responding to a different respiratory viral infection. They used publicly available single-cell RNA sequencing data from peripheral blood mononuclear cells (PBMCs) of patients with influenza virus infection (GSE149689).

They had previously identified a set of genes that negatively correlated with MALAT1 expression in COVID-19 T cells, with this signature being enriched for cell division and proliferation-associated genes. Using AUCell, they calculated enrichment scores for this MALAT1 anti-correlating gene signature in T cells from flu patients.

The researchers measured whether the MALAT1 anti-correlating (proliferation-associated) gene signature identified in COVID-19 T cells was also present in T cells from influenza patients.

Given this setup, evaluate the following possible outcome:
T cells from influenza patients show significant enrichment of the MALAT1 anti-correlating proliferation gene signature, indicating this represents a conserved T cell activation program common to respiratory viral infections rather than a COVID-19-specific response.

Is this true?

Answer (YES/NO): YES